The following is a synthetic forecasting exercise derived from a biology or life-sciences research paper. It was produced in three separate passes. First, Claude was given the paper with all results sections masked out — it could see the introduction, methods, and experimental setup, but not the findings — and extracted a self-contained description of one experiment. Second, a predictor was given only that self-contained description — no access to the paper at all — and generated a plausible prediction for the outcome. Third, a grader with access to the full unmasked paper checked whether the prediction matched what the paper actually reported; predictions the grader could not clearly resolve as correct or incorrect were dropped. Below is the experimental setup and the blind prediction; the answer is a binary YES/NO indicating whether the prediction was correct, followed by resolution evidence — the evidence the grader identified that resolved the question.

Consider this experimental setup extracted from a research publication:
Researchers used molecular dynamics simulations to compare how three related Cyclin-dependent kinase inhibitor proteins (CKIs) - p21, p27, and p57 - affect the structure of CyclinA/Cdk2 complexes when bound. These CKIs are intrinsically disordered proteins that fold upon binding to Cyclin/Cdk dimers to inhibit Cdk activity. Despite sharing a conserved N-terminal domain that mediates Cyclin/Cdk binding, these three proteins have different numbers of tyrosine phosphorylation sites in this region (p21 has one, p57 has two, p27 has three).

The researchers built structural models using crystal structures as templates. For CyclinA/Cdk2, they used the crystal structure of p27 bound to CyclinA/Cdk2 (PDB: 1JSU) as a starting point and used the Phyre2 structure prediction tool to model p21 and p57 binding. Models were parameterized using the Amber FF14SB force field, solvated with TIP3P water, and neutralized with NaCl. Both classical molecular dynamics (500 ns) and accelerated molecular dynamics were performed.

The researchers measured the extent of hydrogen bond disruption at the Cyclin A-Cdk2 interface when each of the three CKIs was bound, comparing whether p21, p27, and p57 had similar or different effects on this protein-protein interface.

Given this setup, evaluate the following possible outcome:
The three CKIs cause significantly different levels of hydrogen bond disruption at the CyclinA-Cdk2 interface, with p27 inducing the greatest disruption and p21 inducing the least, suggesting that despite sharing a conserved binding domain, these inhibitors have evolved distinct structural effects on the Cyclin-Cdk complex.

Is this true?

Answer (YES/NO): NO